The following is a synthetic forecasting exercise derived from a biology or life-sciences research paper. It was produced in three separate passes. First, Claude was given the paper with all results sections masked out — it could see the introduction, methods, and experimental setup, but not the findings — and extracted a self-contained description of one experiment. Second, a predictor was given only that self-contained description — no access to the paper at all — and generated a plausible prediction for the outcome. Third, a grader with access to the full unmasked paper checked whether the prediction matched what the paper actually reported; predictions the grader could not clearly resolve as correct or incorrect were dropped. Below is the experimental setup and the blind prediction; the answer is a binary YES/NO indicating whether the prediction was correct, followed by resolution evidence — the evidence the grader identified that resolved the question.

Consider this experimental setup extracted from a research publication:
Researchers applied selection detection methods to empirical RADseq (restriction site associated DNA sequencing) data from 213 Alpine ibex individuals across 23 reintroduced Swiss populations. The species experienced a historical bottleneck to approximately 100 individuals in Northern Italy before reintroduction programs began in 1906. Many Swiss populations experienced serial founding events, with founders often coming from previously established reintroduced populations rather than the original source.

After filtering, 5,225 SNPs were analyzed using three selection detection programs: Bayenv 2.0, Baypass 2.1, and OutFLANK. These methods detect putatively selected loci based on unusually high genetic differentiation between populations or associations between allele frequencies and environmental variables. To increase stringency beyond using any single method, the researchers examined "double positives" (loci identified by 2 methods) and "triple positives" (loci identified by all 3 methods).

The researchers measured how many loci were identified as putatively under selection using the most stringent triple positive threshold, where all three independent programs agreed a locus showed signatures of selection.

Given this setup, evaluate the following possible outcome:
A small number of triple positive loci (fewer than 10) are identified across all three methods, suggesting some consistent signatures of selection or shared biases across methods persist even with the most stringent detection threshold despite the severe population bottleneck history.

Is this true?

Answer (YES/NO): NO